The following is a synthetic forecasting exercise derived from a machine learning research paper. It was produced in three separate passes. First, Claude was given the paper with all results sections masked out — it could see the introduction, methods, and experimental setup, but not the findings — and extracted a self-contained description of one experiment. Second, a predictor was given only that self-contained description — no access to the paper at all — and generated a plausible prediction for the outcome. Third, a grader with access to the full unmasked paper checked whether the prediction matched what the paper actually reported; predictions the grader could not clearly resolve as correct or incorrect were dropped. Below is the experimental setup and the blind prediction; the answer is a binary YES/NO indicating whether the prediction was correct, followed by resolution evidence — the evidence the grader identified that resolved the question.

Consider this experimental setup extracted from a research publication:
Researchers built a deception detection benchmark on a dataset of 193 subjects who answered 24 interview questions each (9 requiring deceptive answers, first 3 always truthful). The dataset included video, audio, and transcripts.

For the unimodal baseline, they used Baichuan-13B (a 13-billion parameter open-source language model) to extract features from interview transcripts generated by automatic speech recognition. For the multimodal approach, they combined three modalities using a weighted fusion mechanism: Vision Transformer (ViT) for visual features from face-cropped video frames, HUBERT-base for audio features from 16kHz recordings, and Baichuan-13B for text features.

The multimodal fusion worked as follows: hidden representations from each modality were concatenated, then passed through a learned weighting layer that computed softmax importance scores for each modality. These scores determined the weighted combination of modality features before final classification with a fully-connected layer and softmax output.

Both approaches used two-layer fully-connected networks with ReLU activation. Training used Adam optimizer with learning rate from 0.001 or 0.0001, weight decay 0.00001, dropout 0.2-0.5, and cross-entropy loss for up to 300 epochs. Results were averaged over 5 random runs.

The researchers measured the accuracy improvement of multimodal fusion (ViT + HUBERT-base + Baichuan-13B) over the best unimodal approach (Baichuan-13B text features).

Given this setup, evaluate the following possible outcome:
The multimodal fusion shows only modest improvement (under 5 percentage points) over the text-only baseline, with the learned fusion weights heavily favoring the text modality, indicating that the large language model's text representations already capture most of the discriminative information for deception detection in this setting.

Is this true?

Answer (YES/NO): YES